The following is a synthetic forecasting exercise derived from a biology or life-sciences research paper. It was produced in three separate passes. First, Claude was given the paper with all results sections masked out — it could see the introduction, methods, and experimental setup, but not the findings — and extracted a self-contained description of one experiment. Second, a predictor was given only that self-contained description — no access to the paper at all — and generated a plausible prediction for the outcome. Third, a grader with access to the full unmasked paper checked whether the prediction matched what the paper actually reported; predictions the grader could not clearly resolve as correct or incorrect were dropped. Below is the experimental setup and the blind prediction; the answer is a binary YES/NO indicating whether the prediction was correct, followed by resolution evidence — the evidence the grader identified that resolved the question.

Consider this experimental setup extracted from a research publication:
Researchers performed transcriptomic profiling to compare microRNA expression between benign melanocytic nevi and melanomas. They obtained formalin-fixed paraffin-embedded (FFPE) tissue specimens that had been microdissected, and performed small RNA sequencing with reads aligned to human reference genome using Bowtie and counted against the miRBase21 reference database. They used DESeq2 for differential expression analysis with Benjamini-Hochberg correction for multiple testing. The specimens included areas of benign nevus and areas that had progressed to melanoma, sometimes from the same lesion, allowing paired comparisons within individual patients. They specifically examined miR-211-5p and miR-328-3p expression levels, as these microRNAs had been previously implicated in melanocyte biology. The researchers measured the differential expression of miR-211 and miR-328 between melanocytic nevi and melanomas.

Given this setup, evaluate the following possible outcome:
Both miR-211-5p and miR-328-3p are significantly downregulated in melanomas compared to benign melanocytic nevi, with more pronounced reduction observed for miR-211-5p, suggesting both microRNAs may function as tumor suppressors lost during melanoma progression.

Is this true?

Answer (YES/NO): YES